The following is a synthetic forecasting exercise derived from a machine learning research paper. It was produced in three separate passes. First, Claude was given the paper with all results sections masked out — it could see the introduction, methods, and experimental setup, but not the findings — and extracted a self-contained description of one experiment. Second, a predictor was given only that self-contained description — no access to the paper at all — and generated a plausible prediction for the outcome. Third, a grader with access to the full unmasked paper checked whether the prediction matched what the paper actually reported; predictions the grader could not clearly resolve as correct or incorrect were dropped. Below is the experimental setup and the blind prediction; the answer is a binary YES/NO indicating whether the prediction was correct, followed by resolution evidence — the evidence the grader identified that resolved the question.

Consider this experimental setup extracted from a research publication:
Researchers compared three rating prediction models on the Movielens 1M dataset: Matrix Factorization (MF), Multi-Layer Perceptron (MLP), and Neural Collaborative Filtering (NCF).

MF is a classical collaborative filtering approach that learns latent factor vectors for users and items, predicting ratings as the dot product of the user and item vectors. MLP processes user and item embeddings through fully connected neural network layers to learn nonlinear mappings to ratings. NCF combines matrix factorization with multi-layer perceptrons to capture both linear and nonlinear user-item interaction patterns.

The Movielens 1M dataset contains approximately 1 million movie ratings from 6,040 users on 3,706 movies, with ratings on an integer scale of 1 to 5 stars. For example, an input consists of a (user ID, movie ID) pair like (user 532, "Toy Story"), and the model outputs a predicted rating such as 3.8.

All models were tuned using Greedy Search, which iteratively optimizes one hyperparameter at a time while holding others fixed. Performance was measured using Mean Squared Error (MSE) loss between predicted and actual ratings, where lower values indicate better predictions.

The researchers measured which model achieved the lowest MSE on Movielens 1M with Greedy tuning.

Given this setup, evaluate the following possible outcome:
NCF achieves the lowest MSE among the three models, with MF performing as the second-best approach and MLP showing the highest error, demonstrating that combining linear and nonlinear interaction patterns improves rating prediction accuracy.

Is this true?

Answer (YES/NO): NO